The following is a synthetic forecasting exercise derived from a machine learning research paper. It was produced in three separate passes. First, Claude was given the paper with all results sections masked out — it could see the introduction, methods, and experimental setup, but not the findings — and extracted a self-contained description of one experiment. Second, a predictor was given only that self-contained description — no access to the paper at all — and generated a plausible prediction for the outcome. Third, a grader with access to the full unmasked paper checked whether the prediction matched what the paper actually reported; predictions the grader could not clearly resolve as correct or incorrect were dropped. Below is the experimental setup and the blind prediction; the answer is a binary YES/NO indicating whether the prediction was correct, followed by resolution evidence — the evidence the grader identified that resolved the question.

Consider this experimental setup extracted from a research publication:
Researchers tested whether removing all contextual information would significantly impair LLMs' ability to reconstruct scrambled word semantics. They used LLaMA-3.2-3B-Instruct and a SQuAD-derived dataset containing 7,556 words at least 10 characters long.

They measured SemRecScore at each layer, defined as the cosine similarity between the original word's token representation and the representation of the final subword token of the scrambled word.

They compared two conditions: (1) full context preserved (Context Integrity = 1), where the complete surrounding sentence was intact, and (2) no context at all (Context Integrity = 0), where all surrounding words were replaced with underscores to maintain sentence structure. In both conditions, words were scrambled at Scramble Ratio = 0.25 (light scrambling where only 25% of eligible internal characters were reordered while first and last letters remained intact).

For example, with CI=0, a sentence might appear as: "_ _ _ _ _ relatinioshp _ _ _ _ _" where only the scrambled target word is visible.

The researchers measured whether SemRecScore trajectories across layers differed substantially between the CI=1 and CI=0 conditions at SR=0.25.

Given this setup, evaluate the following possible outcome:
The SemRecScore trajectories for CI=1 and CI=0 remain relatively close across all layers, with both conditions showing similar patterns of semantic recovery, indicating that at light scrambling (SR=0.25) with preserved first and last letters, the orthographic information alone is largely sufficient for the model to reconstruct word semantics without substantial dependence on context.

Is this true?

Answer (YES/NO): YES